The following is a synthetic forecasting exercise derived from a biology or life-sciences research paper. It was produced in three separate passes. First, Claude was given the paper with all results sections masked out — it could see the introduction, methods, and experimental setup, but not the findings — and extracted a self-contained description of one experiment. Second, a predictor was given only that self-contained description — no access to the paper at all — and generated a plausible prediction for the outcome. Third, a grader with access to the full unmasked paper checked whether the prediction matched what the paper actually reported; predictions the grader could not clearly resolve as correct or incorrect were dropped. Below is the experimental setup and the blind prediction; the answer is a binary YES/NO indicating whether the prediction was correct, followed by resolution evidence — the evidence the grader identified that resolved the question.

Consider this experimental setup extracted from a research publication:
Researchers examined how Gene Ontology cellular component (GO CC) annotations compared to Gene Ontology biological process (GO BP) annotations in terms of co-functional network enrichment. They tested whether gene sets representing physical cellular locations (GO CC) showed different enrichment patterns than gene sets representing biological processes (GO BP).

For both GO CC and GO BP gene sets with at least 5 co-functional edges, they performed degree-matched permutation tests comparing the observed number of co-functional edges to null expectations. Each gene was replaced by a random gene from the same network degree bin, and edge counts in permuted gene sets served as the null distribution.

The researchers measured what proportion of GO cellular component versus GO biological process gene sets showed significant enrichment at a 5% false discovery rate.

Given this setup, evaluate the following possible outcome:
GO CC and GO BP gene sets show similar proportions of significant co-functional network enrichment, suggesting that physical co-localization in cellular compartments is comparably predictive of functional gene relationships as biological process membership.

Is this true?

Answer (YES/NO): NO